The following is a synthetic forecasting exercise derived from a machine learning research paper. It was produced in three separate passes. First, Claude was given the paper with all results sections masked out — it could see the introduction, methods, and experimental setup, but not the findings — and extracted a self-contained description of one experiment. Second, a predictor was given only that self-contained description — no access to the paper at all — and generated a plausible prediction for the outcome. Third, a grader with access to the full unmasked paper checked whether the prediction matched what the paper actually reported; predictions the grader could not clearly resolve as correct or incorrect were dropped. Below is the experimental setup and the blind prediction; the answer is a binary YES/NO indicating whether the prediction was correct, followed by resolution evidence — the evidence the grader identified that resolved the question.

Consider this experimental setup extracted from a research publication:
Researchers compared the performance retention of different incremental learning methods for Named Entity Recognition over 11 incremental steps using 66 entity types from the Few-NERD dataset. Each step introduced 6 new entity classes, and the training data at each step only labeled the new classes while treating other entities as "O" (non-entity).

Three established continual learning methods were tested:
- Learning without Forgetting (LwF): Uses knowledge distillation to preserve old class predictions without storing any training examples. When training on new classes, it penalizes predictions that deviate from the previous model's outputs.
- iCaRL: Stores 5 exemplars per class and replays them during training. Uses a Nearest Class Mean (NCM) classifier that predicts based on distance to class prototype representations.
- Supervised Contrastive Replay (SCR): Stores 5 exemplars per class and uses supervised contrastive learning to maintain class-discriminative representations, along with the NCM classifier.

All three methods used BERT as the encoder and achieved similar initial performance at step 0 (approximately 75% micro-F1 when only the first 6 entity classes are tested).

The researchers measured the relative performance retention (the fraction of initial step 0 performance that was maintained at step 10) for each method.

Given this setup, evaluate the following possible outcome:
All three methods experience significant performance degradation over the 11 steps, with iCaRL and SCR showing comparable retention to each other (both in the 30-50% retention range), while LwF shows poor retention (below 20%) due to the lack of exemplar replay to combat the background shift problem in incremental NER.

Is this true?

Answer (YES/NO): NO